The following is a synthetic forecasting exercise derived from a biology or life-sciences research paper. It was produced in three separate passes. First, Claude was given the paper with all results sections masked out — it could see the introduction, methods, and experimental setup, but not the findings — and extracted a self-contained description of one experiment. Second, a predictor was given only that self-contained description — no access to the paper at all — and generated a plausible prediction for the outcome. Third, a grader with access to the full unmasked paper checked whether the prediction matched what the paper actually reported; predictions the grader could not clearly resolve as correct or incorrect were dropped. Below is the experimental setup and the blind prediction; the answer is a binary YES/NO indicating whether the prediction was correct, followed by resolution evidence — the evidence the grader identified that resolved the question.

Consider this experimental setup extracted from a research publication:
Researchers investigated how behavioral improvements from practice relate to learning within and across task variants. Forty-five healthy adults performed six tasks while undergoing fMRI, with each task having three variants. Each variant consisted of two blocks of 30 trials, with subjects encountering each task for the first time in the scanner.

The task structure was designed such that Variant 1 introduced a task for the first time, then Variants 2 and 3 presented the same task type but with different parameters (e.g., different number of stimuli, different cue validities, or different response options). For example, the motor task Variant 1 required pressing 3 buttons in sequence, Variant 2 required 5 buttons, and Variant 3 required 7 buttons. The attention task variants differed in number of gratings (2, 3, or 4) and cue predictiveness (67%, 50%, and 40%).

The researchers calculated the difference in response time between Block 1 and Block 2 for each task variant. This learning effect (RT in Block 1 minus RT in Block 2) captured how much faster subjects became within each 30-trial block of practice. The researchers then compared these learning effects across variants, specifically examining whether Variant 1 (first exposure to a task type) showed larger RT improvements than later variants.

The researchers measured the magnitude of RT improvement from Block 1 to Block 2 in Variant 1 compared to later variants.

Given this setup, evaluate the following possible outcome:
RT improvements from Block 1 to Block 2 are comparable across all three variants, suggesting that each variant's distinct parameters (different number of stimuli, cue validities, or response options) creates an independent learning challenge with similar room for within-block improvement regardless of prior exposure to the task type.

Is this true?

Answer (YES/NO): NO